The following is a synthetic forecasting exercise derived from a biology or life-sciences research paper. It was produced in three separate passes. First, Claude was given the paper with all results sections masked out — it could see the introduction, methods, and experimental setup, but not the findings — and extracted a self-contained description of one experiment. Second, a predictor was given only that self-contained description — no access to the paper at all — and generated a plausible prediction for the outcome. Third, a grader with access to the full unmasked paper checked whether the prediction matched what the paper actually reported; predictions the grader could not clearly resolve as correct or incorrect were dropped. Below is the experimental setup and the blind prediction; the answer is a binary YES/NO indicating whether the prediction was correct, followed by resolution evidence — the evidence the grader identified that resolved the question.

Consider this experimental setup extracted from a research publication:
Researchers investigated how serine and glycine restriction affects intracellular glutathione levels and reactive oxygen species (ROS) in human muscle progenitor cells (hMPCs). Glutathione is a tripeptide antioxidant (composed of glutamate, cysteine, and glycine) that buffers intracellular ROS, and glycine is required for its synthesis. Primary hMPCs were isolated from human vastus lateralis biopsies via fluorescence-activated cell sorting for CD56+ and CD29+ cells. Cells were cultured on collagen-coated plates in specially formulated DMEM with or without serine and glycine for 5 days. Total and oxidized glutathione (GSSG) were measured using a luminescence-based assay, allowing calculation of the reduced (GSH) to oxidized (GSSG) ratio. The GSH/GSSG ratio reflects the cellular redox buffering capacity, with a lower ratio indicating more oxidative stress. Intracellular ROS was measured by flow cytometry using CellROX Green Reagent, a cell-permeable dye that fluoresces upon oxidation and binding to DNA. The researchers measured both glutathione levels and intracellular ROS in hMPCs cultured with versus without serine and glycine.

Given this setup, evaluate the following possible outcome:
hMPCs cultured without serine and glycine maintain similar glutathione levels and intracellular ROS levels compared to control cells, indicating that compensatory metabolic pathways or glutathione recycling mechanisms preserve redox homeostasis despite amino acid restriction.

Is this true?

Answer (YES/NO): NO